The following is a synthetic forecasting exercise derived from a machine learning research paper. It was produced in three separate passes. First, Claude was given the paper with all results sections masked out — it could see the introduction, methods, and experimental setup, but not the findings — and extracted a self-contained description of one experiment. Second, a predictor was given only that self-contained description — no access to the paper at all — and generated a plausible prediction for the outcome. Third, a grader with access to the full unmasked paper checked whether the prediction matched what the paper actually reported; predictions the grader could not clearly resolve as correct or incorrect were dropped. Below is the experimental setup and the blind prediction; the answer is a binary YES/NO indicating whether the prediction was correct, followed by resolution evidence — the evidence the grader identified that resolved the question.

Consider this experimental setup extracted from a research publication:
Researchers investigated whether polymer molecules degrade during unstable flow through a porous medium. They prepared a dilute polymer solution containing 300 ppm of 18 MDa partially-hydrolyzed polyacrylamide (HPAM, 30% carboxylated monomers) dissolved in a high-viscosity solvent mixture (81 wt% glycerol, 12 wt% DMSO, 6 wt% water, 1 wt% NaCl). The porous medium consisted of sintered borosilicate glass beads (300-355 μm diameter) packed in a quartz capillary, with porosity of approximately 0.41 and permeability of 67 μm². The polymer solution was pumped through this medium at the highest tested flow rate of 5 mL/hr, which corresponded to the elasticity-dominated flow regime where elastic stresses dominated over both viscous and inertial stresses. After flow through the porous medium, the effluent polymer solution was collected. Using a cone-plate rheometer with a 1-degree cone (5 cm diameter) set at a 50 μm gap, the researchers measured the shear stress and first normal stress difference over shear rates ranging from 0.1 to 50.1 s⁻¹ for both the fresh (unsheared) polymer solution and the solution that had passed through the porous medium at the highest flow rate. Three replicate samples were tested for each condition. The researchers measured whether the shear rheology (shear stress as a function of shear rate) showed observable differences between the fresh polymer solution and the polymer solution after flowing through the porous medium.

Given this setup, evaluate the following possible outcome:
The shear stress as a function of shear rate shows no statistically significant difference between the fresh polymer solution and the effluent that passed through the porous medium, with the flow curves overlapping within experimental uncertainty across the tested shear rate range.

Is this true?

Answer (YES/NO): YES